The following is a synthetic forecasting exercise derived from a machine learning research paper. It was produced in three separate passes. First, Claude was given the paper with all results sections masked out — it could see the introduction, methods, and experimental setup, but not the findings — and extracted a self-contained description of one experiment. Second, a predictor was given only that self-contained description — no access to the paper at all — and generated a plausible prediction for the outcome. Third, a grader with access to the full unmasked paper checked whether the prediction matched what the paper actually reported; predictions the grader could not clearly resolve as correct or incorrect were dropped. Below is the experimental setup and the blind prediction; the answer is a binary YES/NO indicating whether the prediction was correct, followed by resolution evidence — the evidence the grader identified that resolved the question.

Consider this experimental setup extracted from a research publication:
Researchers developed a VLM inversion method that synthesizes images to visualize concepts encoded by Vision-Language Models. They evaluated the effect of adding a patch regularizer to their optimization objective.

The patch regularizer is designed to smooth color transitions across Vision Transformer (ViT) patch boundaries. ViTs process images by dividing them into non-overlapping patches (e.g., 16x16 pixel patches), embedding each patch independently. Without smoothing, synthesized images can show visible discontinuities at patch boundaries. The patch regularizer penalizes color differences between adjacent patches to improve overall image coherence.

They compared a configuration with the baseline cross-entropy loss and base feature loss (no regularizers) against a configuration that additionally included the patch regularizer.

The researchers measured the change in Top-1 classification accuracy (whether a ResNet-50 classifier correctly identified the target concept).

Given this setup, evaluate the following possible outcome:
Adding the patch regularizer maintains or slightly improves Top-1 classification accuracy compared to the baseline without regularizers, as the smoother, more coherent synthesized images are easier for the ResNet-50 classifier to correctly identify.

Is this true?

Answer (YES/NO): NO